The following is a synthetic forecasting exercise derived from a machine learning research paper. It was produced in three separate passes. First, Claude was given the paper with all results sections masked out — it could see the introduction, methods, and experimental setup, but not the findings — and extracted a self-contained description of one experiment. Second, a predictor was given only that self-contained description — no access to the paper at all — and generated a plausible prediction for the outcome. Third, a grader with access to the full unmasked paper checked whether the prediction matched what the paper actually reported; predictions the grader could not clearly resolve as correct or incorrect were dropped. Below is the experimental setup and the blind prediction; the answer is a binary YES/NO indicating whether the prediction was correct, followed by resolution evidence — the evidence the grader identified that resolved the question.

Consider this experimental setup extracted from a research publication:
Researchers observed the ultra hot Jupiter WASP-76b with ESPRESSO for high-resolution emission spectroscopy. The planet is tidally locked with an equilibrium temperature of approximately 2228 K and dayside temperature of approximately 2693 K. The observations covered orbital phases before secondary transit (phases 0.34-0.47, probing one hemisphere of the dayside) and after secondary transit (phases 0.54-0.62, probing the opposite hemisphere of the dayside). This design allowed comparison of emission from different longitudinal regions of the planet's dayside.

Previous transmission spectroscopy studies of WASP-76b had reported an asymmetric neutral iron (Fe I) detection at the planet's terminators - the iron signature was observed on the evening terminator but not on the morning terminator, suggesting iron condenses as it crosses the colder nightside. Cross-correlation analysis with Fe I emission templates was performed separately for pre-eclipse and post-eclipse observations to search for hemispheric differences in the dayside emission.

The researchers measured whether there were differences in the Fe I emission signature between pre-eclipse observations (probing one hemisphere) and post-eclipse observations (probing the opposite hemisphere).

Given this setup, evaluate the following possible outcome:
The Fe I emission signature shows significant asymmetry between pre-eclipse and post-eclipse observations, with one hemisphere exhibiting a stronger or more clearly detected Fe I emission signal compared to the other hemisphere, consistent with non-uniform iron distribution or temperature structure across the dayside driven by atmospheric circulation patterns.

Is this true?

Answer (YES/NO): NO